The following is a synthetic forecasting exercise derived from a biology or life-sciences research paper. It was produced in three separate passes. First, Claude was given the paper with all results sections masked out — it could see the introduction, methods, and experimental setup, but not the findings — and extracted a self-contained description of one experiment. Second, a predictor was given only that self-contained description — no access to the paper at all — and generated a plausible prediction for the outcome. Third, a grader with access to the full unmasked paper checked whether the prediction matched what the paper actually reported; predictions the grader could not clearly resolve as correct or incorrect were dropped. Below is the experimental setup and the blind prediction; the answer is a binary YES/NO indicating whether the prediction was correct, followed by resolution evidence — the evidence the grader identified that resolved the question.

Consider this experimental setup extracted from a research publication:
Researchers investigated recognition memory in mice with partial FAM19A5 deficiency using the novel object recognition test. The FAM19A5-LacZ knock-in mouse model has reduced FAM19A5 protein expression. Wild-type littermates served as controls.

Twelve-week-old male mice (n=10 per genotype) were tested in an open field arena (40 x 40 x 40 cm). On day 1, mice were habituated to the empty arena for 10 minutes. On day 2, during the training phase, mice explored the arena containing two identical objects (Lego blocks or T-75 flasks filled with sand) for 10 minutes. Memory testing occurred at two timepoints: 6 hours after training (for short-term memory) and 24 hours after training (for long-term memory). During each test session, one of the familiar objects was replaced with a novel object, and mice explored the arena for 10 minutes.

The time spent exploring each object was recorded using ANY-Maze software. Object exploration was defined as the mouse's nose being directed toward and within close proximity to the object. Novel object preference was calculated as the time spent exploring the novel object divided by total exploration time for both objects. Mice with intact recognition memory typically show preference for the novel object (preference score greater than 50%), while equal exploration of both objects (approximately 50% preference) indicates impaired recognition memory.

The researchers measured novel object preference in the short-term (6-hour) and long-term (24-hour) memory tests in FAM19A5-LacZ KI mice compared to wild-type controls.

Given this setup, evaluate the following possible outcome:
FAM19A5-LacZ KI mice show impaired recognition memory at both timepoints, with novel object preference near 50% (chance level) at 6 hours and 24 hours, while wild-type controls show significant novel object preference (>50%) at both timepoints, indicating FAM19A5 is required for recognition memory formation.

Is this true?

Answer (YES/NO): NO